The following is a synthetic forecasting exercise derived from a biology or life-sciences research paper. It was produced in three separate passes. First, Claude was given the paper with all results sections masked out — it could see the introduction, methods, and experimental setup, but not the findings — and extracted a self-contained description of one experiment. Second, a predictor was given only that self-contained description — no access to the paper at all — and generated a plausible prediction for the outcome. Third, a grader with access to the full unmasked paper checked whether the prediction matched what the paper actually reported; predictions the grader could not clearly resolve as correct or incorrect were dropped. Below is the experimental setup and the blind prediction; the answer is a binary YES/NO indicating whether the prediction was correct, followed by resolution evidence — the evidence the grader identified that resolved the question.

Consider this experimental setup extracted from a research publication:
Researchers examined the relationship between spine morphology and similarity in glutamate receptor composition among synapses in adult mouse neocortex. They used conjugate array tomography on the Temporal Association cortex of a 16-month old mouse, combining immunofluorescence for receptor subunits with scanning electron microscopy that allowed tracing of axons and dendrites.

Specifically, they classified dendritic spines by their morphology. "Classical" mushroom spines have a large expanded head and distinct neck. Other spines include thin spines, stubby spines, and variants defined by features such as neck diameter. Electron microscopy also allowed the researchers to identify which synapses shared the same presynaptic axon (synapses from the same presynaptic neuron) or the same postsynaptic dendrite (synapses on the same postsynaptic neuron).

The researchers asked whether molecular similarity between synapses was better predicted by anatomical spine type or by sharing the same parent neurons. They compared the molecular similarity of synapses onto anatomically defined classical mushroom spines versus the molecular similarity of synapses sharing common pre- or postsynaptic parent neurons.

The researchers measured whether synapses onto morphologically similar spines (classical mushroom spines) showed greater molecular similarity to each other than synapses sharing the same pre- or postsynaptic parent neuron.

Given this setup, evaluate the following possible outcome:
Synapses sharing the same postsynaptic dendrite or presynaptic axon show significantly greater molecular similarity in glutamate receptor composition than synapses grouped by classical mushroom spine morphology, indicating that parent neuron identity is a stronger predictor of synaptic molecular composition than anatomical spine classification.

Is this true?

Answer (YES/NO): NO